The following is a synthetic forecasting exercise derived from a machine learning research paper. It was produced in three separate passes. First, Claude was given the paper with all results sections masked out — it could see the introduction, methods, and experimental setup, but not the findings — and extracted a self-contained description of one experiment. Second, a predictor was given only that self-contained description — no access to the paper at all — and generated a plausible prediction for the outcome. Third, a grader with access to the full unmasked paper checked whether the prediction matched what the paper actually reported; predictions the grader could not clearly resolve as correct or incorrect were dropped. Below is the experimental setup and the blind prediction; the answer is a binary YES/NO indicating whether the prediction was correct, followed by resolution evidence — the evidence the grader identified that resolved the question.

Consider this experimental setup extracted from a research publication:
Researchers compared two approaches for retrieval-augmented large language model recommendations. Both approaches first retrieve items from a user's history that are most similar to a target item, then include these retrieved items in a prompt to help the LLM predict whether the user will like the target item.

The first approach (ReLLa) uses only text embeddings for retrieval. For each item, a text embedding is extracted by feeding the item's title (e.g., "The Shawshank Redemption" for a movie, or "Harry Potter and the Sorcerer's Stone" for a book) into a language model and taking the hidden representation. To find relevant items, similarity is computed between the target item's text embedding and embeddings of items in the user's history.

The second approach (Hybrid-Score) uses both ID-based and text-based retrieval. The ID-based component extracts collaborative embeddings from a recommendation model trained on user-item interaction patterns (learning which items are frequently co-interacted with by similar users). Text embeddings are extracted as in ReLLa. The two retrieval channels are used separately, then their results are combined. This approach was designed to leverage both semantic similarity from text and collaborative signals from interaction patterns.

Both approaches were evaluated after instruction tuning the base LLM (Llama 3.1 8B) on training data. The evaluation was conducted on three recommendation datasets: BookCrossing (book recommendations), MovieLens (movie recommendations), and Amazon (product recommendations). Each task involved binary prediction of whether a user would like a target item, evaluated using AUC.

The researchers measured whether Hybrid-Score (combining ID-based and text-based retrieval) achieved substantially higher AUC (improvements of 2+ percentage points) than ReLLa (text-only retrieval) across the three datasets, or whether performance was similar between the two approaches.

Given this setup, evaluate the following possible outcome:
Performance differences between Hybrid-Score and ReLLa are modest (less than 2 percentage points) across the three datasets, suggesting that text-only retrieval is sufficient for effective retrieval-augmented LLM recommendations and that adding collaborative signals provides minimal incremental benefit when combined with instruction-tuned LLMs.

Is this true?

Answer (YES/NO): YES